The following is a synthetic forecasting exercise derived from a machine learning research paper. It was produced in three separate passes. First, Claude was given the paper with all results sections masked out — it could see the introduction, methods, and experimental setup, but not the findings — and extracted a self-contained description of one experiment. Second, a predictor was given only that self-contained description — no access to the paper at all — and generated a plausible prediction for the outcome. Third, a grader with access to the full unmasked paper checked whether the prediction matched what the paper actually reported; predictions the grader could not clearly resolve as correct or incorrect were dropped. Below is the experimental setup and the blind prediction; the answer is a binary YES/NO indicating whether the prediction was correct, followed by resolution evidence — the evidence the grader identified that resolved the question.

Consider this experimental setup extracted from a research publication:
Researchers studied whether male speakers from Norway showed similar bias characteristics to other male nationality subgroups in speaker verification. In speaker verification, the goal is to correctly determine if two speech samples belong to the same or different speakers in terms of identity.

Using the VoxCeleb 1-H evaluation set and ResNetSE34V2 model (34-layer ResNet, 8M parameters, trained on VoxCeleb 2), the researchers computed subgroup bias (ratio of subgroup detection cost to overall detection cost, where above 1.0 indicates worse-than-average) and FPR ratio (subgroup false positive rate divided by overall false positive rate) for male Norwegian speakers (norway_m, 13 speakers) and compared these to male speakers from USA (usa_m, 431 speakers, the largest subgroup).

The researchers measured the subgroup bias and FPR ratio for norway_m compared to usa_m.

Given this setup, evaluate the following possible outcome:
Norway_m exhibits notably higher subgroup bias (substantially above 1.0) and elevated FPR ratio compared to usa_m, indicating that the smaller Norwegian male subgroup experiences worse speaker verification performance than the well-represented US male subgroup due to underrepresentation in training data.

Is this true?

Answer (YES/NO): YES